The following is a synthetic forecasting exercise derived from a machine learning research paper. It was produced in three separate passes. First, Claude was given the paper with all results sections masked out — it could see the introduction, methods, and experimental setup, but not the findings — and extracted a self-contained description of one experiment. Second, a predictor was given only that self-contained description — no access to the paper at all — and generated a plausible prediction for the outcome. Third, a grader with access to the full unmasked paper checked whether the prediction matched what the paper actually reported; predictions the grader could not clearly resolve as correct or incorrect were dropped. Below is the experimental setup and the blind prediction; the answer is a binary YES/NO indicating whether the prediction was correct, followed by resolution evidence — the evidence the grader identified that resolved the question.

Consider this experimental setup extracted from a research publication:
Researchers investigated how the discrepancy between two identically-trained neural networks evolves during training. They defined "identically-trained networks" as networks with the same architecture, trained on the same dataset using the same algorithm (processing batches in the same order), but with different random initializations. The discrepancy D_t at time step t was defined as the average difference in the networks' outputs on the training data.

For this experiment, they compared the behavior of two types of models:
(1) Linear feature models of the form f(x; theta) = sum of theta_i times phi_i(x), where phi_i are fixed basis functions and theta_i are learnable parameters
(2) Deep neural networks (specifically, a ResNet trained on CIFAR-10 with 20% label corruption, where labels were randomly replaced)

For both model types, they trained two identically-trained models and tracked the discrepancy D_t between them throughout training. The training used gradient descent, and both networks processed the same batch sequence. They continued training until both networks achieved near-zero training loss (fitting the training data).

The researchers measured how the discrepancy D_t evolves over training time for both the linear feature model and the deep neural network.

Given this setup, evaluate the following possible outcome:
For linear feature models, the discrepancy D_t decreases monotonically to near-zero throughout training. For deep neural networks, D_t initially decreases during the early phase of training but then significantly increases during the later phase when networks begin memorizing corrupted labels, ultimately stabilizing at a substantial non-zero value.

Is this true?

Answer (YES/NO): NO